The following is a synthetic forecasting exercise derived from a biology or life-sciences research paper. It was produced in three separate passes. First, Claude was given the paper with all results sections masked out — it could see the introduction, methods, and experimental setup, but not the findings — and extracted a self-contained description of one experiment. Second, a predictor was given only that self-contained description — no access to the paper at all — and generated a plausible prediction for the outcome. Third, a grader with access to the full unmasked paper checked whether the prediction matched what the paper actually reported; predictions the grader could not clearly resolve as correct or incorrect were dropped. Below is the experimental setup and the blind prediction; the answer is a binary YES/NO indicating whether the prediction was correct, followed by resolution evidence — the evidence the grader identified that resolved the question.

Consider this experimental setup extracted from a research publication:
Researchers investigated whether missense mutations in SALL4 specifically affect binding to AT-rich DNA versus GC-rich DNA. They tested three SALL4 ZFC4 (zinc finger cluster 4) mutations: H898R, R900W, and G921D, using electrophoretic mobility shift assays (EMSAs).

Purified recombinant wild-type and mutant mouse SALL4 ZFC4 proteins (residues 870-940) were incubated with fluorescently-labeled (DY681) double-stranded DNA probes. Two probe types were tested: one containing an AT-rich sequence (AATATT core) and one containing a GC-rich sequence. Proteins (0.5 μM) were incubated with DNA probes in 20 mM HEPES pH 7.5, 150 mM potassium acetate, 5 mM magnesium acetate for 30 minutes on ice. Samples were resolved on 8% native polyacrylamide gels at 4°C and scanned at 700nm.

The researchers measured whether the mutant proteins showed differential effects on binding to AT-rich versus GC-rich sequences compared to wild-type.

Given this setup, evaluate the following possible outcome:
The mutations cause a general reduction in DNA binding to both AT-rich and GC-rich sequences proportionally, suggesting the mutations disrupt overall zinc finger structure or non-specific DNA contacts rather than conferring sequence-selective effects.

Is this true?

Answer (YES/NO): YES